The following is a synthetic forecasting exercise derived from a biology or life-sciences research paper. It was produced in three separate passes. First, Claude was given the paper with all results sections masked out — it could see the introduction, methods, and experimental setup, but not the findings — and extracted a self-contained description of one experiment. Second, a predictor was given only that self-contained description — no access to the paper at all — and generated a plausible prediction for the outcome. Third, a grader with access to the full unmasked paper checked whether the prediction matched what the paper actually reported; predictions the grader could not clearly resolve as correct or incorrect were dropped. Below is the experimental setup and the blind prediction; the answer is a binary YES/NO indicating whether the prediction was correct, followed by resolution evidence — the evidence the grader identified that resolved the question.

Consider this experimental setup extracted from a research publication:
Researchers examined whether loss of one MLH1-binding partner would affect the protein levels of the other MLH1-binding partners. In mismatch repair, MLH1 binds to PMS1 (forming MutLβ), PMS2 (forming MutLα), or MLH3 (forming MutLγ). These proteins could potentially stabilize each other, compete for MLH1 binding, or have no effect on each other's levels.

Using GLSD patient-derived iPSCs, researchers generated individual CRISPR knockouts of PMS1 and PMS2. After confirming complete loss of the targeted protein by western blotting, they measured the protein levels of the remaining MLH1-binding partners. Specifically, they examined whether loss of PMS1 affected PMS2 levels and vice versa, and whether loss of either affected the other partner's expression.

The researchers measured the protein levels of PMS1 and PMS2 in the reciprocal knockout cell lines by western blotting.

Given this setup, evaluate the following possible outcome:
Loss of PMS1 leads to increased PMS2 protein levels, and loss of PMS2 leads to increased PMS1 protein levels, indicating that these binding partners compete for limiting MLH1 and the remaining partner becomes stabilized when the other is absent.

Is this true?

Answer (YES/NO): NO